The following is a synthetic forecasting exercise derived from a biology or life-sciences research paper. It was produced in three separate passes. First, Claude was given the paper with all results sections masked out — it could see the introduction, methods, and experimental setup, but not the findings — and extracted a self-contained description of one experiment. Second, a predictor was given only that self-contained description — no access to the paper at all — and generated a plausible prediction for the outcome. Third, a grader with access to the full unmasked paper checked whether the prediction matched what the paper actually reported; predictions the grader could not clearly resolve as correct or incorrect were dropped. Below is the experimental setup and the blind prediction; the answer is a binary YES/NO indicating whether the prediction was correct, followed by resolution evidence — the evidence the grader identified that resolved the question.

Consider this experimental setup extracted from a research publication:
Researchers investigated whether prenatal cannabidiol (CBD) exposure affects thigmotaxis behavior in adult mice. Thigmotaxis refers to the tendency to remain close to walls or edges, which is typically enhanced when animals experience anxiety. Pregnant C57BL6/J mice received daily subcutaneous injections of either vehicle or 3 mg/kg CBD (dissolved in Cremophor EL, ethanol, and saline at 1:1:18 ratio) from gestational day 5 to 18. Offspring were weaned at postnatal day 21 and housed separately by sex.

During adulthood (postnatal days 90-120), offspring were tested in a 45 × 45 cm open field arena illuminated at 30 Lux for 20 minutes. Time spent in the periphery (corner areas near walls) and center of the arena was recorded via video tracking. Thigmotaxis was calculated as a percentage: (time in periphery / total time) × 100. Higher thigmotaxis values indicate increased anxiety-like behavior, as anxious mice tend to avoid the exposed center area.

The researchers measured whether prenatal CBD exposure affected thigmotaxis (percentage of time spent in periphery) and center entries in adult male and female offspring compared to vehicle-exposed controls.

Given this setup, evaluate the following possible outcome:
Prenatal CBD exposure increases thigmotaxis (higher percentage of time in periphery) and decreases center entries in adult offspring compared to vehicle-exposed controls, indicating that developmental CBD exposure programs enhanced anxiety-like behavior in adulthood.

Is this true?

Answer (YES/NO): NO